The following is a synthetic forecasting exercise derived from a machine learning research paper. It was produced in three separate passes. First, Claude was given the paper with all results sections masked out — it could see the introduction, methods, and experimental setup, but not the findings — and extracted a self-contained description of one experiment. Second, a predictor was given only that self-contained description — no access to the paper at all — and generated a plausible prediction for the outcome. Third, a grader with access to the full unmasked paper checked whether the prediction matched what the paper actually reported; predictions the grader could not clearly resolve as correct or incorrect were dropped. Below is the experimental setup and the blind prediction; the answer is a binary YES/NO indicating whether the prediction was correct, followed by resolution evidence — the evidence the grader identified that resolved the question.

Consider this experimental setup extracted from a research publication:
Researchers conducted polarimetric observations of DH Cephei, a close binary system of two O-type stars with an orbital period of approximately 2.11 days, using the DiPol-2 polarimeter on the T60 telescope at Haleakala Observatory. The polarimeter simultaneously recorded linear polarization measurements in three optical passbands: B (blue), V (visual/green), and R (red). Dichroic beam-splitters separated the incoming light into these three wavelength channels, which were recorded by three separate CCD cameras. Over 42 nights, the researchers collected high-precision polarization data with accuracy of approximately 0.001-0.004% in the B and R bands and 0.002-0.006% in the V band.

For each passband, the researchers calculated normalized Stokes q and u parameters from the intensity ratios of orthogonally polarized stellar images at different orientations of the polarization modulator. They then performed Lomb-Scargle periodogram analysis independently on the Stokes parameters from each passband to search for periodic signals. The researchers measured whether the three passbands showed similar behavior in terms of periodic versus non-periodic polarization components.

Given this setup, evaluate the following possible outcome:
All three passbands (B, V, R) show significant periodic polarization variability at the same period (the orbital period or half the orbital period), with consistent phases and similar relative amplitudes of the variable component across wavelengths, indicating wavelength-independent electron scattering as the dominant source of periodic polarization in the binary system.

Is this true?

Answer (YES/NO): NO